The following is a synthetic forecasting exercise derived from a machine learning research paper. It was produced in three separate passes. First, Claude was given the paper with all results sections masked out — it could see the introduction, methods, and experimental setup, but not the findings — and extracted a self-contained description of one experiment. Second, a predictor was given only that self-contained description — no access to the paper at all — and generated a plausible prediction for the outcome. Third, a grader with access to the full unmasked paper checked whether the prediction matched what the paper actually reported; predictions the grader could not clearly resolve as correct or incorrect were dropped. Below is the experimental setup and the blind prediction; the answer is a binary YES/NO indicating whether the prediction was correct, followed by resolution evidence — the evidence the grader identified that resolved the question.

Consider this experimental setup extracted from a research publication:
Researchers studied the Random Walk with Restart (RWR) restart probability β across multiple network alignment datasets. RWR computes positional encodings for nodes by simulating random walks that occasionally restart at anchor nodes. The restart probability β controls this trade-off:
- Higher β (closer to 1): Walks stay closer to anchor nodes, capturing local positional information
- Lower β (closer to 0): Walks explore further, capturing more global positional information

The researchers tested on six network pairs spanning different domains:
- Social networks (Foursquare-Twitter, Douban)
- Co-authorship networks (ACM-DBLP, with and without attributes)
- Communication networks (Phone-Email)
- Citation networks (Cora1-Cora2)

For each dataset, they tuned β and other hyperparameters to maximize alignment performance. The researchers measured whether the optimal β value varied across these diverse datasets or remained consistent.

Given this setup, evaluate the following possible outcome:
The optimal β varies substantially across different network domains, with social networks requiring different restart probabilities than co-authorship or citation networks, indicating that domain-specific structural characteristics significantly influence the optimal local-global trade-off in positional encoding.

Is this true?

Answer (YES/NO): NO